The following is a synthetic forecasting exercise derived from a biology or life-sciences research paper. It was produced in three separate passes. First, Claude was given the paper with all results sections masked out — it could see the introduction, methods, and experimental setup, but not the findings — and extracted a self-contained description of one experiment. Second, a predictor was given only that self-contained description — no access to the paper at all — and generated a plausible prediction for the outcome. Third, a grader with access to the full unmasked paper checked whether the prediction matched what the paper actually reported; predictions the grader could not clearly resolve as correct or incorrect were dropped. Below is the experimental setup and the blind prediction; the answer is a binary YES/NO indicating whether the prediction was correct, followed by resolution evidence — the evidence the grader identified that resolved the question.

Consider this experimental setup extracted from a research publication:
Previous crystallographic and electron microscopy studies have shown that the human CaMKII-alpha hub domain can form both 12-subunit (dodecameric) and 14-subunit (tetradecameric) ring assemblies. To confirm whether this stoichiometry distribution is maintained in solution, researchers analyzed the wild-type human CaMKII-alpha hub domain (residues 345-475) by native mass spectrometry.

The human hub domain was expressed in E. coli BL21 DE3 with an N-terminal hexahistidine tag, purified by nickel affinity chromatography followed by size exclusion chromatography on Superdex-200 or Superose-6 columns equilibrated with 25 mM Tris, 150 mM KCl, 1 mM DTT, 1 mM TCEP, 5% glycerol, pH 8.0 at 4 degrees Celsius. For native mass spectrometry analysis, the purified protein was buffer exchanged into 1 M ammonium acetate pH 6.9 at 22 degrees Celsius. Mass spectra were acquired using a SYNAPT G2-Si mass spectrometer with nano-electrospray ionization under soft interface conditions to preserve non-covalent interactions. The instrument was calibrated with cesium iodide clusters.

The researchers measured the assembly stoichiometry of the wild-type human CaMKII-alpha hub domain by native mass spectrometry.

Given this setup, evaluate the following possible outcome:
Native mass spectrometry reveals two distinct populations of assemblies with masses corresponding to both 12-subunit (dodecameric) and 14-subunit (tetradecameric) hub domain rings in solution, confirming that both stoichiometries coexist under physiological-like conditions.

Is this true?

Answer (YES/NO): YES